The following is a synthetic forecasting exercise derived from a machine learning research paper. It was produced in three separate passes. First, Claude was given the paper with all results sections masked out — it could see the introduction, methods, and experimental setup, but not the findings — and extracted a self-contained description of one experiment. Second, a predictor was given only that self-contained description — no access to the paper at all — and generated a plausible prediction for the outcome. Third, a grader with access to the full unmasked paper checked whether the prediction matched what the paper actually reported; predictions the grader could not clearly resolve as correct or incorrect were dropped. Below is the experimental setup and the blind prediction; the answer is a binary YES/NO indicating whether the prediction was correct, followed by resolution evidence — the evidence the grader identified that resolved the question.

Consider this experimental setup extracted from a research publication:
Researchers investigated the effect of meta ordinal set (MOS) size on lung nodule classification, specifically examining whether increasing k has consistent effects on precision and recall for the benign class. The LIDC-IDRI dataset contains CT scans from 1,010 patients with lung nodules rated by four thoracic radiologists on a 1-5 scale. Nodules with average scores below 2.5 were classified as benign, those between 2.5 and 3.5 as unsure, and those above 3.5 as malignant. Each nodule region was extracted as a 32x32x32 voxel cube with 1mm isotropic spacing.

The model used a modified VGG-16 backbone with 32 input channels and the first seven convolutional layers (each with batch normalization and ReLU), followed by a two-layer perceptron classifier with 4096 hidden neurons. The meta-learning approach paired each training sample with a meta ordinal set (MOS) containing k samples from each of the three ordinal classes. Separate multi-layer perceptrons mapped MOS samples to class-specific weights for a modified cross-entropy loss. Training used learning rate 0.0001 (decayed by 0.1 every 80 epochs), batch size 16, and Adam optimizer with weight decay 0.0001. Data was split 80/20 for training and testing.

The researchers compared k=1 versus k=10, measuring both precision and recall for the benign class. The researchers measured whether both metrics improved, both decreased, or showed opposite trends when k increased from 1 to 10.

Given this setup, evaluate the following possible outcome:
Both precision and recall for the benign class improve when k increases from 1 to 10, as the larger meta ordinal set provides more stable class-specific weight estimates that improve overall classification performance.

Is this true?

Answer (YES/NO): YES